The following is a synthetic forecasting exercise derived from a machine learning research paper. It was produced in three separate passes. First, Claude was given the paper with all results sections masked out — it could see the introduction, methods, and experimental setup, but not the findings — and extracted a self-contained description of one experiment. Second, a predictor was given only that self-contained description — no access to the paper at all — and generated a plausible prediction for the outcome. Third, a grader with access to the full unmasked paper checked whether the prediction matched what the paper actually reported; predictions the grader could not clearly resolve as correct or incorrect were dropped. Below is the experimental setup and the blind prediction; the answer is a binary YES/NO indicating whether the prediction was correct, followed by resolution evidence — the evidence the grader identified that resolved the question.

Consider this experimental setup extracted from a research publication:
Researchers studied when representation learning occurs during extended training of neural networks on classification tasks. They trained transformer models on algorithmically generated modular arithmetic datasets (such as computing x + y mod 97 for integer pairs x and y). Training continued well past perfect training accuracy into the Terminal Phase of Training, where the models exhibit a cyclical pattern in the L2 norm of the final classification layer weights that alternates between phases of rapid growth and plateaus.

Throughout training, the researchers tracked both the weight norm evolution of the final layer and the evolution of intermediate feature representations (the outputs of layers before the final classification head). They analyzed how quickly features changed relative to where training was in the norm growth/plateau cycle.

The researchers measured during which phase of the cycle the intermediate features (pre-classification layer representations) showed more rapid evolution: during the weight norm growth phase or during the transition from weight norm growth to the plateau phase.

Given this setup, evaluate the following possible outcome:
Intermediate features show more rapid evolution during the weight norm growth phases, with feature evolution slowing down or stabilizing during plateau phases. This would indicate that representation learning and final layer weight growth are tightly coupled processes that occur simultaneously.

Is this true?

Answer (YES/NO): NO